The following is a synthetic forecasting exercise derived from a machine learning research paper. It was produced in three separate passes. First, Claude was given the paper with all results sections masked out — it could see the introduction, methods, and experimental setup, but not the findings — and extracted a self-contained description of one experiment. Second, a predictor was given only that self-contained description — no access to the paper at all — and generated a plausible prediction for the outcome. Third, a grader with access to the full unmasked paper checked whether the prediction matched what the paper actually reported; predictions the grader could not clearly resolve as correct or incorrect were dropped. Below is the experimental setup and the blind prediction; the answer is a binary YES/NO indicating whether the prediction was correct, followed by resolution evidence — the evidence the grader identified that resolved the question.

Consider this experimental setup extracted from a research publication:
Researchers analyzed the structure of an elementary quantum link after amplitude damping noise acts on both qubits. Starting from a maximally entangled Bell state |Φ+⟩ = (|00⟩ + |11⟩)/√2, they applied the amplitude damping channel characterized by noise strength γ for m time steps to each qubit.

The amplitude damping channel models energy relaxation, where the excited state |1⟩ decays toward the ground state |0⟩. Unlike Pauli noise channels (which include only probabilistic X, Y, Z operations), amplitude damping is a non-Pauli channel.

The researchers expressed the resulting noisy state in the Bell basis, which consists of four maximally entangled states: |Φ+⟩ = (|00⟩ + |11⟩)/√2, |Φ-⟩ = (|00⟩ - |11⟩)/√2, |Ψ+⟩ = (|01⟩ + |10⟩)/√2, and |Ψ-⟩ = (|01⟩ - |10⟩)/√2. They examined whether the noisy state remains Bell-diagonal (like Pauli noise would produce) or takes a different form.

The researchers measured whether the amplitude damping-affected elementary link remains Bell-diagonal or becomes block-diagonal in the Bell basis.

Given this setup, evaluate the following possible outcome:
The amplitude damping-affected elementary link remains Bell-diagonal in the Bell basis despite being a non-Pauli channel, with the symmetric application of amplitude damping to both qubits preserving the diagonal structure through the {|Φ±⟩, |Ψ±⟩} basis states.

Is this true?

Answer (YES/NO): NO